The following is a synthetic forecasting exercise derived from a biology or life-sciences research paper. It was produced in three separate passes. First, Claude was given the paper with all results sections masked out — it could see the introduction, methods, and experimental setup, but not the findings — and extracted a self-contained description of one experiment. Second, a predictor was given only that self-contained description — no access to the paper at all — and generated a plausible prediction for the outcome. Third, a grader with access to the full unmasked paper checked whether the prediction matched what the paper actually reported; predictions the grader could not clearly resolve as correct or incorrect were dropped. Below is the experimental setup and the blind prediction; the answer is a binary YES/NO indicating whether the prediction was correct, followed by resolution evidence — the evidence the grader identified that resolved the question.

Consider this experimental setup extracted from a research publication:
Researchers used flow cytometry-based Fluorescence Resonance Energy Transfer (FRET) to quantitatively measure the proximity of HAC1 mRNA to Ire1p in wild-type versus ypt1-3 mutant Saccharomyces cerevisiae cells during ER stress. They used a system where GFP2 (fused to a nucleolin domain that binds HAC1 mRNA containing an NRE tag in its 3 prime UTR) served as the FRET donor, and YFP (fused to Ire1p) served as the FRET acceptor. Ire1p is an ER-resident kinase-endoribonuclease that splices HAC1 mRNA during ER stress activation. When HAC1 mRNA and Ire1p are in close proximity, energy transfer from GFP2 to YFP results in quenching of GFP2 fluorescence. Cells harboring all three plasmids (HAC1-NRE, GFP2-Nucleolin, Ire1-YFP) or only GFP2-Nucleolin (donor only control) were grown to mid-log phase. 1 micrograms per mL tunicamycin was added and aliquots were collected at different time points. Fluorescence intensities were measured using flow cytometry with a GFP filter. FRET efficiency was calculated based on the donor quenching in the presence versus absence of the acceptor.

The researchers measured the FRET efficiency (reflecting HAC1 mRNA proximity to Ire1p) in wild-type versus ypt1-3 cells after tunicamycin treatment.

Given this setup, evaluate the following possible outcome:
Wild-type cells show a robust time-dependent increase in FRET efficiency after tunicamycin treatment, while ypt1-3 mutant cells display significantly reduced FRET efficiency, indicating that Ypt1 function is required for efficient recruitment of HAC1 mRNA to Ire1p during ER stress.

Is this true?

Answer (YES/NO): NO